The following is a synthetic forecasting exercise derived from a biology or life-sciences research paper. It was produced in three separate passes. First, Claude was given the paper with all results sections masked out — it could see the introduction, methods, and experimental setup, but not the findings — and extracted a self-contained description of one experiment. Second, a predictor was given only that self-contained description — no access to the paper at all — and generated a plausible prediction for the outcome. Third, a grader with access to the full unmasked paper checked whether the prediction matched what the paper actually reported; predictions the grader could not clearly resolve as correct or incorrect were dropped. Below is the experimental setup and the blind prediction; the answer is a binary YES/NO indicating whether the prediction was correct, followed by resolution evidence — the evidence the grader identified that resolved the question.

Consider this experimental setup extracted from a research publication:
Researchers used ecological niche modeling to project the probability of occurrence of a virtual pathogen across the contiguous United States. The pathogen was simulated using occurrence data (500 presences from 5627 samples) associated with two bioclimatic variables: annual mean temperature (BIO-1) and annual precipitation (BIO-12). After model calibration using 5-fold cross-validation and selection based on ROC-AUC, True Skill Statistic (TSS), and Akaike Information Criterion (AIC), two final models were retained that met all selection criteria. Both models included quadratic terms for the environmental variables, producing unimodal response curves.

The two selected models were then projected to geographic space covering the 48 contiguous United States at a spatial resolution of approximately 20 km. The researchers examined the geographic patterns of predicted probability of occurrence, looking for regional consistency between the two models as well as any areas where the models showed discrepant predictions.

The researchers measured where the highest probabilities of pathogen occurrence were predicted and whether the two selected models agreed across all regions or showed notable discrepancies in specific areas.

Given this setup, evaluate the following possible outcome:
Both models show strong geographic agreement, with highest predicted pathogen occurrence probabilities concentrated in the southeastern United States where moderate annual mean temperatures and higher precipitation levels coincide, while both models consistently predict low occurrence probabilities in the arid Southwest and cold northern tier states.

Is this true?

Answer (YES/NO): NO